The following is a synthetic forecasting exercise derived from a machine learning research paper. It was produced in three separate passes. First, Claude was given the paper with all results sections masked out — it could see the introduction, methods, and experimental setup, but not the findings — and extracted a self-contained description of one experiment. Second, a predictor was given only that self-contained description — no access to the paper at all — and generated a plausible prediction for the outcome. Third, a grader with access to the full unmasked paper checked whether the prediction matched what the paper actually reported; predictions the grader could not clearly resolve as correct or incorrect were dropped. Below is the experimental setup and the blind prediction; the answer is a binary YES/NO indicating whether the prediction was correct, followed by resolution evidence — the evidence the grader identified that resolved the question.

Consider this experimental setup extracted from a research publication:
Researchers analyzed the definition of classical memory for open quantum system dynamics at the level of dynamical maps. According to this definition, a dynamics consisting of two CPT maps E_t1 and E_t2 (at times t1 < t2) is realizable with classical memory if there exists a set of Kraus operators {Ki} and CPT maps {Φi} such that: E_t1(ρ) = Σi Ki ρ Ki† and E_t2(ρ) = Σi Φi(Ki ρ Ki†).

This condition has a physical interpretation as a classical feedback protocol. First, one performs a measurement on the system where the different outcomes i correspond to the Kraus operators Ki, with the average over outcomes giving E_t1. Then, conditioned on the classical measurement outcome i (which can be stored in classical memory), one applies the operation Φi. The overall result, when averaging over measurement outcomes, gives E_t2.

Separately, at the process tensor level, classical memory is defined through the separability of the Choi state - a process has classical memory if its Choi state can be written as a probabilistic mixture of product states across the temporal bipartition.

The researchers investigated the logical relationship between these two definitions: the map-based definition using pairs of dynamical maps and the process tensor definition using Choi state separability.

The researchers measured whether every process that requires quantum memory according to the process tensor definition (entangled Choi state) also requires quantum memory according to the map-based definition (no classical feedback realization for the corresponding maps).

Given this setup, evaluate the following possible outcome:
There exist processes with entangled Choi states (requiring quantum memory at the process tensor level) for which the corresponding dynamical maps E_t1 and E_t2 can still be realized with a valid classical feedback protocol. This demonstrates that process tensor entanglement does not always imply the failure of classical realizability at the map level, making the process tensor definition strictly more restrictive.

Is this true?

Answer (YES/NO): YES